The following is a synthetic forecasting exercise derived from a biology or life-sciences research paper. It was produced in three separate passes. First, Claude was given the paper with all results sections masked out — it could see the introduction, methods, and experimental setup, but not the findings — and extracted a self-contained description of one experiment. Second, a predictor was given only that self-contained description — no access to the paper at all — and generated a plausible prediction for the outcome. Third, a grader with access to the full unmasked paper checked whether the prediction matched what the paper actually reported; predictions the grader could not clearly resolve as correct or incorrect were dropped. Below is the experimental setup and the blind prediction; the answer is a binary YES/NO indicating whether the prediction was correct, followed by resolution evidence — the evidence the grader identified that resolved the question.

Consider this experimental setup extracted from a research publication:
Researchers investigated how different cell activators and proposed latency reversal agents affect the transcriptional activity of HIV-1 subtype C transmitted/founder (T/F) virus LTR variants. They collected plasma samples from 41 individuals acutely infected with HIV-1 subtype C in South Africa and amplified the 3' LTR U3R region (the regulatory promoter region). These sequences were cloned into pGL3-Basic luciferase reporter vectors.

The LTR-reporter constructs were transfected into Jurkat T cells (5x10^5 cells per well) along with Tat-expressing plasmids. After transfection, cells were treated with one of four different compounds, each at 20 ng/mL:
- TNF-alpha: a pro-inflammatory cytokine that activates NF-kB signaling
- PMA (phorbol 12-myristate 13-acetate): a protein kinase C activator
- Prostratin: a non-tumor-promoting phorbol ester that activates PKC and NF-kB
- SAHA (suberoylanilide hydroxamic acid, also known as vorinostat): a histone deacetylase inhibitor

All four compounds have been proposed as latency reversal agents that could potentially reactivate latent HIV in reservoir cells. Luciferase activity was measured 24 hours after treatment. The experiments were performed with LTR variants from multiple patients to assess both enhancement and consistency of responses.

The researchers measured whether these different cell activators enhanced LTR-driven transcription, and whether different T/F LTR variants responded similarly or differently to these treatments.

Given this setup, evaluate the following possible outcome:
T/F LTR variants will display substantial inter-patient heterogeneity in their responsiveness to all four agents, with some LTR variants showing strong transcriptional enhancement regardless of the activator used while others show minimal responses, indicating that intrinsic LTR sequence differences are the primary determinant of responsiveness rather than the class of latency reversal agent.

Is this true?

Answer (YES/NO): NO